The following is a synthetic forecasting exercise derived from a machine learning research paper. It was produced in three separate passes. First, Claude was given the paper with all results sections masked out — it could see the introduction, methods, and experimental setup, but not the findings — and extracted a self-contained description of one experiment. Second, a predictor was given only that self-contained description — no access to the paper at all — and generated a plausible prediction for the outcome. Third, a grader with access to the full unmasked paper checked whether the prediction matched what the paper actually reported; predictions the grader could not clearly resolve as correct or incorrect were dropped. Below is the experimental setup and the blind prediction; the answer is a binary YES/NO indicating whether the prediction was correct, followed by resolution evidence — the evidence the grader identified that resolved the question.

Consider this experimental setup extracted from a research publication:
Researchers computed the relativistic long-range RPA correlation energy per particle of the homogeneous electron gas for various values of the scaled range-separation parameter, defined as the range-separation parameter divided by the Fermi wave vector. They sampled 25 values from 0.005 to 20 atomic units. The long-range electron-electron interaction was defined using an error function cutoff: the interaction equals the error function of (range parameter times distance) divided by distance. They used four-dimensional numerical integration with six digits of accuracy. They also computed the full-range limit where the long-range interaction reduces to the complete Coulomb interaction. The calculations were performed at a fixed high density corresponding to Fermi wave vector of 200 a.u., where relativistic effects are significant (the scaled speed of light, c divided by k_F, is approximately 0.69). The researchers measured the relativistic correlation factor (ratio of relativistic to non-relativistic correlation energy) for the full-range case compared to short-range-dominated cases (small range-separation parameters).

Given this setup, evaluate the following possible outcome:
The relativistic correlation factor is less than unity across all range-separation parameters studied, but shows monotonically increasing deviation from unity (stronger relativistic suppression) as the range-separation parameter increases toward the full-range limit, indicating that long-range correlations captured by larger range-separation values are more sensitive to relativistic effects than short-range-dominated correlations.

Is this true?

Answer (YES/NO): NO